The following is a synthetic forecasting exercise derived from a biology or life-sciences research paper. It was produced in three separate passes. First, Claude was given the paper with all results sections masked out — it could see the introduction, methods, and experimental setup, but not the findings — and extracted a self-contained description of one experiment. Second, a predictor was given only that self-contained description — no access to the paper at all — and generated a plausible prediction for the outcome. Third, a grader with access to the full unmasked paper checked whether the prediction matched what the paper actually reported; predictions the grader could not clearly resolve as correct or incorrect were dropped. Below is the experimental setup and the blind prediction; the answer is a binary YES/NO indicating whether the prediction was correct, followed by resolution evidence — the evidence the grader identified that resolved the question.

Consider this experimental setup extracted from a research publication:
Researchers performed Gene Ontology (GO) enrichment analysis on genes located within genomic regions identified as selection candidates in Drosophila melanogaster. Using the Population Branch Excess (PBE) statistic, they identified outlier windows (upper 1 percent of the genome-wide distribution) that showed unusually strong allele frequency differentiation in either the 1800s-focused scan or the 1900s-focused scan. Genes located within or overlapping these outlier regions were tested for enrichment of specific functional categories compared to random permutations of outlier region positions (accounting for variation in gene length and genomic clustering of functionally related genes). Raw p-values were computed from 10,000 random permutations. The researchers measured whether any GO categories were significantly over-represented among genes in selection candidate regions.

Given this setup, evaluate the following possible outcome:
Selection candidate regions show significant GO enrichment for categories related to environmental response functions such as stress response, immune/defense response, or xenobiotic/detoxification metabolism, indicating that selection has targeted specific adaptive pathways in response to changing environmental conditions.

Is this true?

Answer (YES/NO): NO